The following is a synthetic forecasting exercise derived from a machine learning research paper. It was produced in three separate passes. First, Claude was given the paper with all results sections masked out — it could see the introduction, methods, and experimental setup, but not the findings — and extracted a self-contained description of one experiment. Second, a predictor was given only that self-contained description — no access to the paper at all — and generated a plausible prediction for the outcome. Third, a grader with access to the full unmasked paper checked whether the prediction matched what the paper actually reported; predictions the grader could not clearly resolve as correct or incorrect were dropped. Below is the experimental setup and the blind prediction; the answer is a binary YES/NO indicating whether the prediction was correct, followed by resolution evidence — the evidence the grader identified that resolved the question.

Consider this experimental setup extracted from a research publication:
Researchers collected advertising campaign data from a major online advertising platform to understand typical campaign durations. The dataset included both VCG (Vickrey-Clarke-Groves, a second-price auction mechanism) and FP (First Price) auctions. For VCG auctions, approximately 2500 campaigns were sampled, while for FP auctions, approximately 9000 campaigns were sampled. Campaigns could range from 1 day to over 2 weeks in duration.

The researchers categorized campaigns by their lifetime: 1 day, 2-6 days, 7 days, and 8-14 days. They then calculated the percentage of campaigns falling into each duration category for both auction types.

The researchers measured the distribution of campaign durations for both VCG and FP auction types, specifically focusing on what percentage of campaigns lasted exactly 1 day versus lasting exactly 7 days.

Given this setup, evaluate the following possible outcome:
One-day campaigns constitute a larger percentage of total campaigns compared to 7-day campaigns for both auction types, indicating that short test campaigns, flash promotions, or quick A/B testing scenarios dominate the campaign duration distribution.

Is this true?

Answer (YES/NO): YES